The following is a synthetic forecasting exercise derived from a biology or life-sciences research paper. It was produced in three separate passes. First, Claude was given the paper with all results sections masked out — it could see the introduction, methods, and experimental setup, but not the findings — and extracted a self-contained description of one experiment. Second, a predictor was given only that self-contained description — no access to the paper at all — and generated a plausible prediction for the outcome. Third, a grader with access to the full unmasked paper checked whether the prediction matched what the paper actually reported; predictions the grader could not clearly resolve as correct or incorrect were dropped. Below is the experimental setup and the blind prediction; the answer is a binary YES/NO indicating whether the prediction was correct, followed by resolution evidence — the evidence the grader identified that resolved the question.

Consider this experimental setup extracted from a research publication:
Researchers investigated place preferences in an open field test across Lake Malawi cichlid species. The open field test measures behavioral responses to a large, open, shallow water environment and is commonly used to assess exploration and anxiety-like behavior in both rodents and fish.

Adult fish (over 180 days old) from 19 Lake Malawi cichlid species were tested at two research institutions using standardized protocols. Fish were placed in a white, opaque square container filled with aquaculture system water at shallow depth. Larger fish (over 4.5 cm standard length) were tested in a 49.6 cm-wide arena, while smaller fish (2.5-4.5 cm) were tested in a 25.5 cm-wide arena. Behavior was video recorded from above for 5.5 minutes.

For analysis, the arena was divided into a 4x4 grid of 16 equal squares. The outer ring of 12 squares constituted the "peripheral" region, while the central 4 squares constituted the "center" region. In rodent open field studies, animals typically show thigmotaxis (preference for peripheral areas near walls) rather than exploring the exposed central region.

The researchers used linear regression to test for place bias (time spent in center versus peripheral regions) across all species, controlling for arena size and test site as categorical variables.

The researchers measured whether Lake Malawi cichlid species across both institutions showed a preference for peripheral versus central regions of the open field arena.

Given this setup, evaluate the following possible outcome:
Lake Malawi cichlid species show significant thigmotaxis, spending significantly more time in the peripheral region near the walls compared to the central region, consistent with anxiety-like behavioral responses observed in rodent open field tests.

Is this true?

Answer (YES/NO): YES